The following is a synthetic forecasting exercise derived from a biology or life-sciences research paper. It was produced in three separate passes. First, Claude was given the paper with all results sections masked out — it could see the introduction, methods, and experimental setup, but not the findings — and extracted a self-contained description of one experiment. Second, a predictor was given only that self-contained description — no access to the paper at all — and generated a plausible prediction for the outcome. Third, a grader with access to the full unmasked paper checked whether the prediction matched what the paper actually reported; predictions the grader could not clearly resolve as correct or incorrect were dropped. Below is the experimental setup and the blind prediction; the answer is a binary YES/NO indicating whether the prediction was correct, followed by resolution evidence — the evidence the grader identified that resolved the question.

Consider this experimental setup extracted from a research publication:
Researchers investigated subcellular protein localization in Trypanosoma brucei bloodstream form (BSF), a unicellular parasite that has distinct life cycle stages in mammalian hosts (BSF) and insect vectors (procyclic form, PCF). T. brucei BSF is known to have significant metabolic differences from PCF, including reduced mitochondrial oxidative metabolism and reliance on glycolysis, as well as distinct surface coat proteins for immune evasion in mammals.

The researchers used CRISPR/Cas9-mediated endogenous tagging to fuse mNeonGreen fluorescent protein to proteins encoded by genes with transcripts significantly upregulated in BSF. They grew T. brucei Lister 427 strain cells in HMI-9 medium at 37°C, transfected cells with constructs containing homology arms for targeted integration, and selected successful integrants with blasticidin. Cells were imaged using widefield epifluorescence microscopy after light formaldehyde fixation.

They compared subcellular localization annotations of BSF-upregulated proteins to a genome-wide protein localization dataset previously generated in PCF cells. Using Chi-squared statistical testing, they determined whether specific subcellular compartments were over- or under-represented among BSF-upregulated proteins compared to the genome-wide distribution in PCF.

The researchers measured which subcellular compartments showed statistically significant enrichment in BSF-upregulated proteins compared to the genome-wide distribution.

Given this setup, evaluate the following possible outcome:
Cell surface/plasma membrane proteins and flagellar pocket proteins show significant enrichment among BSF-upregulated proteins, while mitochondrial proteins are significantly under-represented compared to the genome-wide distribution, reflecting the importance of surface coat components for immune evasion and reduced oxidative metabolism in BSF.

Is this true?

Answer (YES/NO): YES